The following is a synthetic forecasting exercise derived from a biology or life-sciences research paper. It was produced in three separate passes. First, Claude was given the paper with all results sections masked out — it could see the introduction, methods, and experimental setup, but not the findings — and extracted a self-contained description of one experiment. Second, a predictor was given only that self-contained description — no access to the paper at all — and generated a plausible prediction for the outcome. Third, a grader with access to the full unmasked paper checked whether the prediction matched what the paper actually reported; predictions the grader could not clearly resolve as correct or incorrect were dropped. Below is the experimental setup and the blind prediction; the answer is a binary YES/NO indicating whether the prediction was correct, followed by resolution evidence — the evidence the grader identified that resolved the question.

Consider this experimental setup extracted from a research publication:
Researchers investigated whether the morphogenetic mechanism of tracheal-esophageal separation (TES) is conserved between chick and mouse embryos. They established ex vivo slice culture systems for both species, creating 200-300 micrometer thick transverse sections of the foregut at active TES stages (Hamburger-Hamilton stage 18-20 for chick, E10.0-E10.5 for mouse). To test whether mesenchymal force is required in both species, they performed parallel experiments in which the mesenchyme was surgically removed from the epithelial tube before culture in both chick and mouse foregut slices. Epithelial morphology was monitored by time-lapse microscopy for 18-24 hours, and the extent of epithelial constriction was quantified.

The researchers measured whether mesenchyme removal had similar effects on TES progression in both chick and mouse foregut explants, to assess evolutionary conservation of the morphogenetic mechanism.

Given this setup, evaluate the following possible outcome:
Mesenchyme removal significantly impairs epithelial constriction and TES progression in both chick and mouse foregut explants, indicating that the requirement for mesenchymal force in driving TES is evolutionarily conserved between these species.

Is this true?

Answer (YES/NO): YES